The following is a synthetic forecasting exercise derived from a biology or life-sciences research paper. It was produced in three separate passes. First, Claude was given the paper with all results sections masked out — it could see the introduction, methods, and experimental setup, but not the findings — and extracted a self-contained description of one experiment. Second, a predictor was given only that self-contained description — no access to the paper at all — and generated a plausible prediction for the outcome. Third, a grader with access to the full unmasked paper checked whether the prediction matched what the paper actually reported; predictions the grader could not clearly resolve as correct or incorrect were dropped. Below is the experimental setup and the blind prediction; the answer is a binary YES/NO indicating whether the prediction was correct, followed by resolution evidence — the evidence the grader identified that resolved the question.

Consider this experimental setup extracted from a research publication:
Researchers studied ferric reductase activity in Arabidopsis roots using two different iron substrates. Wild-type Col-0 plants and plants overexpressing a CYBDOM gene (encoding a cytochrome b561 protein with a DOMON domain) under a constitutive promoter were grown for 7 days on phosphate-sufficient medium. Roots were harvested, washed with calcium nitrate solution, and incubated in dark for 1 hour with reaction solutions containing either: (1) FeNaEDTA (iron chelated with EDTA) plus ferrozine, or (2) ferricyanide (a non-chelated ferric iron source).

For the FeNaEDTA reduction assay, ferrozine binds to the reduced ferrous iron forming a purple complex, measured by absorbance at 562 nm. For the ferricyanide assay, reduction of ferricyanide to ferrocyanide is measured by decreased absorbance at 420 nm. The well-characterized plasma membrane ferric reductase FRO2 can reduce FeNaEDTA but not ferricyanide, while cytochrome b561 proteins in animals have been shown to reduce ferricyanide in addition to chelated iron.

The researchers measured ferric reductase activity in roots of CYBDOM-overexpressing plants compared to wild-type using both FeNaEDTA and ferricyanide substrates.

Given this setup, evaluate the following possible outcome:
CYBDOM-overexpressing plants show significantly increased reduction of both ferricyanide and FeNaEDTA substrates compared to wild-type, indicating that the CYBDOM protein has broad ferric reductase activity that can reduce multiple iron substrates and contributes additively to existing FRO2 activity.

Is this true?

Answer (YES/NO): YES